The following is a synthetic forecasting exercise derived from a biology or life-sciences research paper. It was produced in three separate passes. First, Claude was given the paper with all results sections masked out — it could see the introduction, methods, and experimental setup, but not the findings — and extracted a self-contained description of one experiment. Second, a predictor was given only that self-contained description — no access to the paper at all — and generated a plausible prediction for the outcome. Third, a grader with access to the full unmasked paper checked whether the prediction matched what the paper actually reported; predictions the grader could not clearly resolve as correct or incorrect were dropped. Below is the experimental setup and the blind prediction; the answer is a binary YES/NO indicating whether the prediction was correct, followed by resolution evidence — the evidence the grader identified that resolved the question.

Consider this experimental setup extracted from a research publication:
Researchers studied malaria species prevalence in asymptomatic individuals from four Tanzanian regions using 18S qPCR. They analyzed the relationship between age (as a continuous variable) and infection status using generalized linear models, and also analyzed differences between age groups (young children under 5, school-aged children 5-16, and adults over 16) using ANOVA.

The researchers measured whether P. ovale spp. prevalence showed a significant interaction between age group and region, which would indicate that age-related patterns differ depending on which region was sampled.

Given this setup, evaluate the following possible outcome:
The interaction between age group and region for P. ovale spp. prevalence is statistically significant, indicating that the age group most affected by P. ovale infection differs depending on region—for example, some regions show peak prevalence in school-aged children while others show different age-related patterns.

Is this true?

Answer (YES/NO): NO